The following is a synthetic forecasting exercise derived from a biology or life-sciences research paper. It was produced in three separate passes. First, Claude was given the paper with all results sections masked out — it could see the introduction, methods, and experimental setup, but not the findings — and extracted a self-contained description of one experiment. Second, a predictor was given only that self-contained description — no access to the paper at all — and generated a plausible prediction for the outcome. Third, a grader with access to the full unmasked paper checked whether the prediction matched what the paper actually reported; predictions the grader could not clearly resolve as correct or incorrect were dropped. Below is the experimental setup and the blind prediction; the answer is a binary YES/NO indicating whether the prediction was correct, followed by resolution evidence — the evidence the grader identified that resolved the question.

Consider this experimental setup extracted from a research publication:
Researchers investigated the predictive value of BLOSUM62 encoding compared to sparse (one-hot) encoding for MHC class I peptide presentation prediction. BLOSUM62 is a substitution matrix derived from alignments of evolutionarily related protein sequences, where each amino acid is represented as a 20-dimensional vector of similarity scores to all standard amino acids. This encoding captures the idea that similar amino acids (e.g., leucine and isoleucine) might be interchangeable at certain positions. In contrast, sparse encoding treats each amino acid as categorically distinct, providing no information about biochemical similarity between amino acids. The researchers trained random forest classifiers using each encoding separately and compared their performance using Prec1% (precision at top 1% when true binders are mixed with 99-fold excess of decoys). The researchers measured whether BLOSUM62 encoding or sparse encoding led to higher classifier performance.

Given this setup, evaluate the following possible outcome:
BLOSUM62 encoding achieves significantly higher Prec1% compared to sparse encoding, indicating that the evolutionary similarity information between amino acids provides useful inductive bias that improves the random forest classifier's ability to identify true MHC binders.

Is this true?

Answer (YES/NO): NO